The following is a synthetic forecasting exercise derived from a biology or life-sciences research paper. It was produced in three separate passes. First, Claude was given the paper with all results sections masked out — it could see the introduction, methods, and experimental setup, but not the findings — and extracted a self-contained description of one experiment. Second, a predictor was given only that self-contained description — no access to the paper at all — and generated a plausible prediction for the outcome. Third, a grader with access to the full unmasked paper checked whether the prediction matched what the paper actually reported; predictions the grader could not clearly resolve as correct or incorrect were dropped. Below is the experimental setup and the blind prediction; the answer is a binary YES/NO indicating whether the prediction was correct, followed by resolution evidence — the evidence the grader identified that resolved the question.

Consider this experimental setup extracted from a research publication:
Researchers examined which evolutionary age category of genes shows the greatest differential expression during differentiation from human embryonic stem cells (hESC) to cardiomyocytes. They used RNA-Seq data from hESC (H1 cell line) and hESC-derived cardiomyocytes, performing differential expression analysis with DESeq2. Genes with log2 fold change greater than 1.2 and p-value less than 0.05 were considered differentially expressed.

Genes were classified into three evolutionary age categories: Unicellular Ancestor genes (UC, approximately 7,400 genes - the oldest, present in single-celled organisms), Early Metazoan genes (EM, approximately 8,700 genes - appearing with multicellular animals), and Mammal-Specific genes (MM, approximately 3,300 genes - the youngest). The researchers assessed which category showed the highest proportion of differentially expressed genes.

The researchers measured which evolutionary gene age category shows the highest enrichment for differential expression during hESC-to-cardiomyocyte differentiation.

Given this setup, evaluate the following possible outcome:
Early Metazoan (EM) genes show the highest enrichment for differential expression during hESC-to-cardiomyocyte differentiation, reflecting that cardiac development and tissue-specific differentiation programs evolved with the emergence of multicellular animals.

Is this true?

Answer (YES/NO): NO